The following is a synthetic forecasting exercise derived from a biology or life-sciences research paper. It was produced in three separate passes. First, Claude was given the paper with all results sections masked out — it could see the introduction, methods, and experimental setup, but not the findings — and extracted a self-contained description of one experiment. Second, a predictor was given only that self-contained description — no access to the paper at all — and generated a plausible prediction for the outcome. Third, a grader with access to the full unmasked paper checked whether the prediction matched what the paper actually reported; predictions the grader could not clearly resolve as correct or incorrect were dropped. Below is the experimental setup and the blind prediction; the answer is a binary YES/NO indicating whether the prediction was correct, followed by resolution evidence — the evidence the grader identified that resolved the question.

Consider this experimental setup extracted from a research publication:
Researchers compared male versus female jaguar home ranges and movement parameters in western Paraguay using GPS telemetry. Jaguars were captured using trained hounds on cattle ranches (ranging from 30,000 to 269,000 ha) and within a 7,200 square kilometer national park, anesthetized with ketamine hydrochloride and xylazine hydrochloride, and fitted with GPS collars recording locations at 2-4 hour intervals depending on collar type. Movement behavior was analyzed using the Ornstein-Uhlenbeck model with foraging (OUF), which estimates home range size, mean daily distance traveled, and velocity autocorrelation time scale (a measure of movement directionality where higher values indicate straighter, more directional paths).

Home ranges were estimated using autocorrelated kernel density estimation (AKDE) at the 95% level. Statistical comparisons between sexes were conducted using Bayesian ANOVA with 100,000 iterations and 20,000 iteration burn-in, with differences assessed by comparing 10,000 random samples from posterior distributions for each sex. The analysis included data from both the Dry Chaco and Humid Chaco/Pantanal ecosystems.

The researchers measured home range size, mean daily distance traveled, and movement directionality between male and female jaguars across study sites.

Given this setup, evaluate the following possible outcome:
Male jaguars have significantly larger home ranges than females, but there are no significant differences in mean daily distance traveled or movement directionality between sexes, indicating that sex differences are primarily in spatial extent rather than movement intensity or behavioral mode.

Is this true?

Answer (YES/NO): NO